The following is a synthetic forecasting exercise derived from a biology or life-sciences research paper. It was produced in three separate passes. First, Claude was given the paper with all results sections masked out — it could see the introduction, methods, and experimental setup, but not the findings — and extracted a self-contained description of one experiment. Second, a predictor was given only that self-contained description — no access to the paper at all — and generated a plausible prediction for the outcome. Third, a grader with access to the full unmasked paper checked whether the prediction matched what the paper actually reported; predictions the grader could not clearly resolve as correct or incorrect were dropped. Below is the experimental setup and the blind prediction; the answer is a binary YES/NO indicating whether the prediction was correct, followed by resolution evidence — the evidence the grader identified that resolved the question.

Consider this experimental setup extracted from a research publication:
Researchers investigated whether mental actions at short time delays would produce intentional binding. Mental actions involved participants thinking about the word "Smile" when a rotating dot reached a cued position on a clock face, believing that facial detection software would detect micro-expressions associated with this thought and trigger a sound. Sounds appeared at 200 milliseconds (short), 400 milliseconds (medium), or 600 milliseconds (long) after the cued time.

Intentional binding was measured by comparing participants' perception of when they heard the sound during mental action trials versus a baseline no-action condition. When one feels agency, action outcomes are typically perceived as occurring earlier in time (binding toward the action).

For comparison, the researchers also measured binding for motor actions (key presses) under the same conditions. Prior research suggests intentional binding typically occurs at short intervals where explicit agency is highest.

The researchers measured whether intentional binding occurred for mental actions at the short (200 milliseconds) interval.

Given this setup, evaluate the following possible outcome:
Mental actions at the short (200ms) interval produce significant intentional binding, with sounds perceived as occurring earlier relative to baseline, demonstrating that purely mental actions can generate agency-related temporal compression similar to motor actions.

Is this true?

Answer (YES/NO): NO